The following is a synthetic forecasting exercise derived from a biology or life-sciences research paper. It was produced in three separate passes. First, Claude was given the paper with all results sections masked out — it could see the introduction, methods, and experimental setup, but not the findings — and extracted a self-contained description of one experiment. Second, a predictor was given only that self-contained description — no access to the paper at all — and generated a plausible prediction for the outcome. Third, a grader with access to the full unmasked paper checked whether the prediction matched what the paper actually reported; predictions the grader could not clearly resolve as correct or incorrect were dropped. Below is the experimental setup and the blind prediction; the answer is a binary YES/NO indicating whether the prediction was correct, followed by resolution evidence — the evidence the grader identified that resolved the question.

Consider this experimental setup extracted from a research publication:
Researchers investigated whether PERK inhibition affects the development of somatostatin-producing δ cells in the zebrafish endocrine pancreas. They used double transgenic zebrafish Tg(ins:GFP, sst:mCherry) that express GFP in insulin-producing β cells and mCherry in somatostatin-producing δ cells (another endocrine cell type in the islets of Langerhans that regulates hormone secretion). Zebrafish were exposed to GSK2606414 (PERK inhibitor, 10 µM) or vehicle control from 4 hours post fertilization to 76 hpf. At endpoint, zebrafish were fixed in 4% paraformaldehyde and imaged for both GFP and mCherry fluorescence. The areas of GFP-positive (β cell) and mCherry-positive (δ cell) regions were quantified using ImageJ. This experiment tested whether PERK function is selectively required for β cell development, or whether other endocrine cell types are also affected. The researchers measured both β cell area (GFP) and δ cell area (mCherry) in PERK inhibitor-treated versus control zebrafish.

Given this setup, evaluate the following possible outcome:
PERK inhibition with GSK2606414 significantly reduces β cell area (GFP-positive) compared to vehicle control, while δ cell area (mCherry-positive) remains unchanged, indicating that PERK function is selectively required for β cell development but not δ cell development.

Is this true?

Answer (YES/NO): NO